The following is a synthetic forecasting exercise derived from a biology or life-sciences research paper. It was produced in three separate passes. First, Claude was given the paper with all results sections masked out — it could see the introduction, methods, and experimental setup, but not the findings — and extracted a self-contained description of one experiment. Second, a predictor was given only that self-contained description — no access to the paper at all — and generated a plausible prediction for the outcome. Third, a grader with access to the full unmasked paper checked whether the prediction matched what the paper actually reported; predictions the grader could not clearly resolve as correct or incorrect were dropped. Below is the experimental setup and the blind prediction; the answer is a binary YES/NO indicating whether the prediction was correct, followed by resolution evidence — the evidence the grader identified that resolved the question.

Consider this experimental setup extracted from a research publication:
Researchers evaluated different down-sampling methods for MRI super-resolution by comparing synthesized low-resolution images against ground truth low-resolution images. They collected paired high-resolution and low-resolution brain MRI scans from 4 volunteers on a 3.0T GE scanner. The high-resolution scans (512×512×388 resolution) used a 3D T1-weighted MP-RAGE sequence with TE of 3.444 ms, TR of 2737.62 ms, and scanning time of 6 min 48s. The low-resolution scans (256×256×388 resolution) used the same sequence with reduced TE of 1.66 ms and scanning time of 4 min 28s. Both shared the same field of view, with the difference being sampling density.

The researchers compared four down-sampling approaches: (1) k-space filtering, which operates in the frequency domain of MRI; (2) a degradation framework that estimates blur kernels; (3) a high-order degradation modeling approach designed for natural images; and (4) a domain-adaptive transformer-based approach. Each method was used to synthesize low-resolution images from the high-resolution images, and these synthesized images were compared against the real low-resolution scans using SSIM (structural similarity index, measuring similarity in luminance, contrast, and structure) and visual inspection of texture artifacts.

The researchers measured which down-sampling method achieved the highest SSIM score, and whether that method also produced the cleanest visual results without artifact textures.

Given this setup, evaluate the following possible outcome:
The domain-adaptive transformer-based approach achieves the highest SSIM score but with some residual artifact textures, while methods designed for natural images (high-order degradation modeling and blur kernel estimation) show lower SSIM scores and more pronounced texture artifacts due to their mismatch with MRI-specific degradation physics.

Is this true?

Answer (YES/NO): NO